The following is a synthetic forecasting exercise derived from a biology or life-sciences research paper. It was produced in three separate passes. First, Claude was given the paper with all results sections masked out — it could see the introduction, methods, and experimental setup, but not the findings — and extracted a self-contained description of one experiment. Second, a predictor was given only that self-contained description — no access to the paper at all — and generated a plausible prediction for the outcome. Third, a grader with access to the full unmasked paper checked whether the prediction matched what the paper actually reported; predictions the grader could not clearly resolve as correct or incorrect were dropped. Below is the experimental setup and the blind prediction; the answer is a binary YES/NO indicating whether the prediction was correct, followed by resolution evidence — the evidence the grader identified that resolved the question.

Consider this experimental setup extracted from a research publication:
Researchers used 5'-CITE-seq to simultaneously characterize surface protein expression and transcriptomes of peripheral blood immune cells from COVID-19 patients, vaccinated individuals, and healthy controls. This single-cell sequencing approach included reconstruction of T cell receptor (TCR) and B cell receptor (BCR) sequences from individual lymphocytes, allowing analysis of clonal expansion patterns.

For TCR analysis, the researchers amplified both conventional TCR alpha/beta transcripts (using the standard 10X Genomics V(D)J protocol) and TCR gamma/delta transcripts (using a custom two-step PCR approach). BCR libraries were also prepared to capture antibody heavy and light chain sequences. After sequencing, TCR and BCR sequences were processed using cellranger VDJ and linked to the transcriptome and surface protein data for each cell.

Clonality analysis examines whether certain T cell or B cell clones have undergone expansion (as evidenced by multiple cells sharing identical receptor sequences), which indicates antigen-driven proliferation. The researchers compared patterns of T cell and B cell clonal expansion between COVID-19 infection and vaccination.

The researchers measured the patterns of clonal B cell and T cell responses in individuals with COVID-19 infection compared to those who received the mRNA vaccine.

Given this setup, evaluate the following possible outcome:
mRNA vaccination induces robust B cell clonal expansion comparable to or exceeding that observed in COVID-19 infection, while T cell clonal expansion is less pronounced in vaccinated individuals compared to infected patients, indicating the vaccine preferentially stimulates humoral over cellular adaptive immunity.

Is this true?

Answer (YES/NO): NO